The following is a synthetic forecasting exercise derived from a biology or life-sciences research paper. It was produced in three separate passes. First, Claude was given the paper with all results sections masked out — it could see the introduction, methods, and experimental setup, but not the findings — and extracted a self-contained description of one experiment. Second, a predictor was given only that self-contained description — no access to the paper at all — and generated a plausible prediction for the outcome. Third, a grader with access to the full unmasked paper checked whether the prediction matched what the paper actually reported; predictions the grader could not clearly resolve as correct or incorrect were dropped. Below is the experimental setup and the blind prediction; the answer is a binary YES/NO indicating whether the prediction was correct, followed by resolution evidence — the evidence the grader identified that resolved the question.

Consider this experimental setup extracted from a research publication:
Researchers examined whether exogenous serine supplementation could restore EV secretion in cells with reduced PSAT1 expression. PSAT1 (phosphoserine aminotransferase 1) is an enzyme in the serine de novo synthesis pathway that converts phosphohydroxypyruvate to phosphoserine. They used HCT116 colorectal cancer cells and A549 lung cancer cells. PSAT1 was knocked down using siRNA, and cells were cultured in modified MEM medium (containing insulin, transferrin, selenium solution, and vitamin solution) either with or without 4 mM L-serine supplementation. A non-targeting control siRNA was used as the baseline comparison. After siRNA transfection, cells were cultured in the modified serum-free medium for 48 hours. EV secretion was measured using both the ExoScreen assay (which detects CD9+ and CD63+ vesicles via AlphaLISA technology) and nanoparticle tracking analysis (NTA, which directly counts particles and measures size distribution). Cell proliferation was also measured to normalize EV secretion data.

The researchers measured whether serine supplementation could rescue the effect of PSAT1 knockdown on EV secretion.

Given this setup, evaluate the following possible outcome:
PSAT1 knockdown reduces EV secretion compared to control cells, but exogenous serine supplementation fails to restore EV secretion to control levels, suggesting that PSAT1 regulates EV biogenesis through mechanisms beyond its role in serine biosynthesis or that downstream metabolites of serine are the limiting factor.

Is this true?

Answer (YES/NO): NO